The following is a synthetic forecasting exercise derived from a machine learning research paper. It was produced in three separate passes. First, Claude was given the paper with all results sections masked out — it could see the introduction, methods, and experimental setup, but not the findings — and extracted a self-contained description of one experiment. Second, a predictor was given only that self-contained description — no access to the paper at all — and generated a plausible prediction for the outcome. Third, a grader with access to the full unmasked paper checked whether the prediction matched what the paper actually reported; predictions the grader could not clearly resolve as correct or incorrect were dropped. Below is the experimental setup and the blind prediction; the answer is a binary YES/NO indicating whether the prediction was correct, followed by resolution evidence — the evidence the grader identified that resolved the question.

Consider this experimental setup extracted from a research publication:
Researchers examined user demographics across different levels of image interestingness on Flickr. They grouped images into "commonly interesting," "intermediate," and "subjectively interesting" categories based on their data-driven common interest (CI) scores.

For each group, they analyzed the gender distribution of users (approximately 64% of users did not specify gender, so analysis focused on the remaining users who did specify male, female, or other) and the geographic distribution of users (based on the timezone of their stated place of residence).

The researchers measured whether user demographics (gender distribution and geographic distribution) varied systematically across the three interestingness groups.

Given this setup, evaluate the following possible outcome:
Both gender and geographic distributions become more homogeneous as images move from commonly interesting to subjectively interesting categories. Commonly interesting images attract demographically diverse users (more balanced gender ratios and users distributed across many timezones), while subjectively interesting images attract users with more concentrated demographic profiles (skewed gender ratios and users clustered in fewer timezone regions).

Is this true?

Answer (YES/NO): NO